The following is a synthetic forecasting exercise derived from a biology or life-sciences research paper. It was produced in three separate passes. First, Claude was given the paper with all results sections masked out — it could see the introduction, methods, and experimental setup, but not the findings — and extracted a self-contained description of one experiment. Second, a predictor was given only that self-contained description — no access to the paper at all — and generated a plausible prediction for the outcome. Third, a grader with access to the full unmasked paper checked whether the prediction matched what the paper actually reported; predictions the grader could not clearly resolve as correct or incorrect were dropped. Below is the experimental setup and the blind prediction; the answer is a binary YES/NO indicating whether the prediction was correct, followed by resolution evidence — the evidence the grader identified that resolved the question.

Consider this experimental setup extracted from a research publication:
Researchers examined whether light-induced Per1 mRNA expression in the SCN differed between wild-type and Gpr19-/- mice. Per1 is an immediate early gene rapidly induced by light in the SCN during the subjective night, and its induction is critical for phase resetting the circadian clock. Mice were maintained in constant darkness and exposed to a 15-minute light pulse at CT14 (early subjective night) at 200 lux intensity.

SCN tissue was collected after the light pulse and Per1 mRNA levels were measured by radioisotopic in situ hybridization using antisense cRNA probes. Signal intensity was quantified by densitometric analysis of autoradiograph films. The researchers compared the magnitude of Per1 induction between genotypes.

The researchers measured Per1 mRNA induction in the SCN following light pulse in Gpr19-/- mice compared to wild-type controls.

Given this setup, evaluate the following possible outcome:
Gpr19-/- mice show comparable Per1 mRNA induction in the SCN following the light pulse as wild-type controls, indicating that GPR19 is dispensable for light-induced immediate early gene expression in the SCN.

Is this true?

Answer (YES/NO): NO